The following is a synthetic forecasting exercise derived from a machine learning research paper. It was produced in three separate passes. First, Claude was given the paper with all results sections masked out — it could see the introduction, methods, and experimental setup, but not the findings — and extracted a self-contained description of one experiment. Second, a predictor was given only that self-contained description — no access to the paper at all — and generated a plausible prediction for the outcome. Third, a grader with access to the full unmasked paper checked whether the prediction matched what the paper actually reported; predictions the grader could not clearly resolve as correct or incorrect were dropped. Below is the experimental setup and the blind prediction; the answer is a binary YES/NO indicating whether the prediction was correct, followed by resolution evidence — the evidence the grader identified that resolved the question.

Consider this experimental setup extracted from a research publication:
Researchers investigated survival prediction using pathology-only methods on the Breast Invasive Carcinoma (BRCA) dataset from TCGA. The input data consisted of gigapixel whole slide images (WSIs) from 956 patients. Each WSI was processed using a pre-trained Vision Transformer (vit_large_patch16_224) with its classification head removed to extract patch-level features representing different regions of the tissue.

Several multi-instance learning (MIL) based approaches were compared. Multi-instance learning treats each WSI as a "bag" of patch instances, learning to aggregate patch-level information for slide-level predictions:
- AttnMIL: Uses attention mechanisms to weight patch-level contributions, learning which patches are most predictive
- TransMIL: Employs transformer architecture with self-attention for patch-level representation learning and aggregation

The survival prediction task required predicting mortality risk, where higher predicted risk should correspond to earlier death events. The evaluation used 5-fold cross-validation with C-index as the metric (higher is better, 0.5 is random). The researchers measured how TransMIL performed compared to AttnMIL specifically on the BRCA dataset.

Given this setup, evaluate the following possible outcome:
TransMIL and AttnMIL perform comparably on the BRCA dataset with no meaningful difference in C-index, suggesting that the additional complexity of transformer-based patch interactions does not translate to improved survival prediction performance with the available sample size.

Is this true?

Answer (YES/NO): NO